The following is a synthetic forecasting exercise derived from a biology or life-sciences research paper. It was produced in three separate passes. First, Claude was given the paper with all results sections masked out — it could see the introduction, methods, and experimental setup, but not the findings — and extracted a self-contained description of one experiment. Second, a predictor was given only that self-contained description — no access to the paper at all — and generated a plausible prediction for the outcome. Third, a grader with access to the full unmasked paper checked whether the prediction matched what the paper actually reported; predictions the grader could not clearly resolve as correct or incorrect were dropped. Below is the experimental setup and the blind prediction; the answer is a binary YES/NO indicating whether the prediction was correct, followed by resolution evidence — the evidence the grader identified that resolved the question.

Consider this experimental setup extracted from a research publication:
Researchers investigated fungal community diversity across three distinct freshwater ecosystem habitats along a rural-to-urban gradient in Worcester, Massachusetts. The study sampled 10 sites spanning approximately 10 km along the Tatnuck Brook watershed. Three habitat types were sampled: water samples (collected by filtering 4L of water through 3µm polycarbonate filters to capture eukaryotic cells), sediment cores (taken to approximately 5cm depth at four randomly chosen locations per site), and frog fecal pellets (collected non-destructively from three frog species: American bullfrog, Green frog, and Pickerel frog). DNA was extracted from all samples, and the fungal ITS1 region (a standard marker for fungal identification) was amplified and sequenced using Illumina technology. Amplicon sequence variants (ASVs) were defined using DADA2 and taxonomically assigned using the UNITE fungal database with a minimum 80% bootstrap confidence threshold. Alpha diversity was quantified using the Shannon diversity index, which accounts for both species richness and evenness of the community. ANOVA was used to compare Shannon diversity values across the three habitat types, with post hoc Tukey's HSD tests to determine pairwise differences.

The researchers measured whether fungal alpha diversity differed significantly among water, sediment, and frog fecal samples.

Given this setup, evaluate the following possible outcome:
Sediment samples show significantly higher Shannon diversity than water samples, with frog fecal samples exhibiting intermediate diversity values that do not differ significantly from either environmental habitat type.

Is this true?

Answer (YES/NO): NO